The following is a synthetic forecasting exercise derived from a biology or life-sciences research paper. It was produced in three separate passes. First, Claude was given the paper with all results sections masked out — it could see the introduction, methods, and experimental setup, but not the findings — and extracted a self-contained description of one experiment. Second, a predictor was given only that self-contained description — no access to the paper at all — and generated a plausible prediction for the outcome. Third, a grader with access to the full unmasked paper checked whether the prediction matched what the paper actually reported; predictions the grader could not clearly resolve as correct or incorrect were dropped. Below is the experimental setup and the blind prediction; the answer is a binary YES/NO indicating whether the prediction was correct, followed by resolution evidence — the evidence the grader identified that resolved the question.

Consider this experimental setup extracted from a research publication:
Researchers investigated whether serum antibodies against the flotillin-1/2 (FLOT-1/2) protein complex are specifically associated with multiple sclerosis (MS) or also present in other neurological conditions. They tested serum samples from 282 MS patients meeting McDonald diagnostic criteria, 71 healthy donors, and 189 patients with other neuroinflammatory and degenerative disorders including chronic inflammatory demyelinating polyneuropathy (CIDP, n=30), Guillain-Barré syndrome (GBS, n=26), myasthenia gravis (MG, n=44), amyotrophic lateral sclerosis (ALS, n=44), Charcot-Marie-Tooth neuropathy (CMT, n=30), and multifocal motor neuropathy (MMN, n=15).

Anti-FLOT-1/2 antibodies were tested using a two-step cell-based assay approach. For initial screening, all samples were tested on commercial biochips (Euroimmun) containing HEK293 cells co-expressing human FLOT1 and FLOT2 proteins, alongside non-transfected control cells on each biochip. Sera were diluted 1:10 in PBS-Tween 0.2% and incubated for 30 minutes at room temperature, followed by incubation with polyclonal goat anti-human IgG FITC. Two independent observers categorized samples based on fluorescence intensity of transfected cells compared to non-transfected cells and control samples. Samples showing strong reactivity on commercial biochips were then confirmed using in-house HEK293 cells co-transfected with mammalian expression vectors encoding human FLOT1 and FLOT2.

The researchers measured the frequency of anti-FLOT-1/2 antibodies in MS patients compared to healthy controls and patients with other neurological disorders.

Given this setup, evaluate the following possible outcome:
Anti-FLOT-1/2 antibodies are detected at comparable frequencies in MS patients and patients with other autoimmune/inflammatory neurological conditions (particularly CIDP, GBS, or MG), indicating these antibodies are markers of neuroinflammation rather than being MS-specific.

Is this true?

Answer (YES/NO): NO